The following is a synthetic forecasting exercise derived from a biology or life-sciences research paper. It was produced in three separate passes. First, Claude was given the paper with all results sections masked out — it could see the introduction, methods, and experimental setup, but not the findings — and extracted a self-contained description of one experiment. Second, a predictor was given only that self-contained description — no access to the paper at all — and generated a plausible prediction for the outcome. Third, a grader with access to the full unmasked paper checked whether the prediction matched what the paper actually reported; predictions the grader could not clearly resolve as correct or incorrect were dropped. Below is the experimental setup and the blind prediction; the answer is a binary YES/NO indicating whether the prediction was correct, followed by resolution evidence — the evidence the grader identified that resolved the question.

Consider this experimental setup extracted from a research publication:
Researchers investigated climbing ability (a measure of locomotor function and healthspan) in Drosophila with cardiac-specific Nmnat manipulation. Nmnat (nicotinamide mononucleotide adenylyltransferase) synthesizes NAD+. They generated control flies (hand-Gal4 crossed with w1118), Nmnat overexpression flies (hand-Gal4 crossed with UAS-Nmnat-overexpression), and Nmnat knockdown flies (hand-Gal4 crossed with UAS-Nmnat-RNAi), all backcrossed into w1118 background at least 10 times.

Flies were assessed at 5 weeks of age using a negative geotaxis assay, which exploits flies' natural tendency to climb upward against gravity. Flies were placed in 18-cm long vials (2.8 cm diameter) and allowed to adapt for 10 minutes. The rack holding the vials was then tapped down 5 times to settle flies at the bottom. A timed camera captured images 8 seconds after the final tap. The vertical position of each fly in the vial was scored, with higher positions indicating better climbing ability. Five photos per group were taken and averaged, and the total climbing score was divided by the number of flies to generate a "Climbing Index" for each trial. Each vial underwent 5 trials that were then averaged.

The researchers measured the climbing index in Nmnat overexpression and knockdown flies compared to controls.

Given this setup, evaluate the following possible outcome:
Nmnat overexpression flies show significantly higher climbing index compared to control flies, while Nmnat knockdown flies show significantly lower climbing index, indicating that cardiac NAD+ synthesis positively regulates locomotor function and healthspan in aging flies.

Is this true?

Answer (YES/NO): NO